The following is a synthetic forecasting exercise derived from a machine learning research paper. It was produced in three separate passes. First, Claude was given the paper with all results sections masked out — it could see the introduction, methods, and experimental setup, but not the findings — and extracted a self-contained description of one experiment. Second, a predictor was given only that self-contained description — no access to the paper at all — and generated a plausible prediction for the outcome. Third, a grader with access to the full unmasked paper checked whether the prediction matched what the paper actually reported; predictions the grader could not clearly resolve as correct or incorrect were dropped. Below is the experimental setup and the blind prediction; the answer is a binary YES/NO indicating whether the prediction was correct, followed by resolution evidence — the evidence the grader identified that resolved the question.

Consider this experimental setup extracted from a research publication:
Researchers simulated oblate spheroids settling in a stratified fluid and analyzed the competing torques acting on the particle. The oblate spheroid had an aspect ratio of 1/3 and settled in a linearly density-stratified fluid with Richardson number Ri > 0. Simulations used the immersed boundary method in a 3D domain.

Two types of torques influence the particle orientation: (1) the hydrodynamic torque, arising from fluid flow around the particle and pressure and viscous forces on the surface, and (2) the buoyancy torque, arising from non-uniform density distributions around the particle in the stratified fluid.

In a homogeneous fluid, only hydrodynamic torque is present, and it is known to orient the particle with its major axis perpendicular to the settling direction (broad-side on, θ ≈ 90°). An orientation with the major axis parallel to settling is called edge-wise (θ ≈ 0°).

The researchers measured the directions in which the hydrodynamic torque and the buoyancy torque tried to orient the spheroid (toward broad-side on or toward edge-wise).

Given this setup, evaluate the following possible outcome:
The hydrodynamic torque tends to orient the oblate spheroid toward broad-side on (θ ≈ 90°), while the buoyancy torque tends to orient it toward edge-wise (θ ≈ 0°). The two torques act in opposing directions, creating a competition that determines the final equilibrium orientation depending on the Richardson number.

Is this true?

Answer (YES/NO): YES